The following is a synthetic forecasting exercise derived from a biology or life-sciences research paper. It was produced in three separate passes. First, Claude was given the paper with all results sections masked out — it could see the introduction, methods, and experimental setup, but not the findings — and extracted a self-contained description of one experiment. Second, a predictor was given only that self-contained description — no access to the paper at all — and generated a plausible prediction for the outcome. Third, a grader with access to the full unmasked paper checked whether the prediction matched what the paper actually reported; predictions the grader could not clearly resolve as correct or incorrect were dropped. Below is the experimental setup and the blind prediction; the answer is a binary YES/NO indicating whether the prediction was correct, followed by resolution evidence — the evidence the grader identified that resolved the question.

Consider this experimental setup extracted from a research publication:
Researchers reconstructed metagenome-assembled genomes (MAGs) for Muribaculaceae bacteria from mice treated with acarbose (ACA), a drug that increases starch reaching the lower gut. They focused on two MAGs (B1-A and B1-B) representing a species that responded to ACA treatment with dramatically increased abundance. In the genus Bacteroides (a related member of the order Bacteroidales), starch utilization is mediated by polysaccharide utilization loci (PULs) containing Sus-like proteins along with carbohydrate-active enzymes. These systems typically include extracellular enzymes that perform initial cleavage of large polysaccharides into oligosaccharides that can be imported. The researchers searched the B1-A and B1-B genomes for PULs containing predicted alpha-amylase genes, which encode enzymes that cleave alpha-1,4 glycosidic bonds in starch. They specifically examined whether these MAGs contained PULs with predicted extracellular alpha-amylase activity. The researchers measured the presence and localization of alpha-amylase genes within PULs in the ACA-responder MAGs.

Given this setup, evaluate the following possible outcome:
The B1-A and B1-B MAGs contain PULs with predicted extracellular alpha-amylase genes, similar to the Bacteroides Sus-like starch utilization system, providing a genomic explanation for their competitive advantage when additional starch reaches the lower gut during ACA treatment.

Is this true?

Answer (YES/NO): YES